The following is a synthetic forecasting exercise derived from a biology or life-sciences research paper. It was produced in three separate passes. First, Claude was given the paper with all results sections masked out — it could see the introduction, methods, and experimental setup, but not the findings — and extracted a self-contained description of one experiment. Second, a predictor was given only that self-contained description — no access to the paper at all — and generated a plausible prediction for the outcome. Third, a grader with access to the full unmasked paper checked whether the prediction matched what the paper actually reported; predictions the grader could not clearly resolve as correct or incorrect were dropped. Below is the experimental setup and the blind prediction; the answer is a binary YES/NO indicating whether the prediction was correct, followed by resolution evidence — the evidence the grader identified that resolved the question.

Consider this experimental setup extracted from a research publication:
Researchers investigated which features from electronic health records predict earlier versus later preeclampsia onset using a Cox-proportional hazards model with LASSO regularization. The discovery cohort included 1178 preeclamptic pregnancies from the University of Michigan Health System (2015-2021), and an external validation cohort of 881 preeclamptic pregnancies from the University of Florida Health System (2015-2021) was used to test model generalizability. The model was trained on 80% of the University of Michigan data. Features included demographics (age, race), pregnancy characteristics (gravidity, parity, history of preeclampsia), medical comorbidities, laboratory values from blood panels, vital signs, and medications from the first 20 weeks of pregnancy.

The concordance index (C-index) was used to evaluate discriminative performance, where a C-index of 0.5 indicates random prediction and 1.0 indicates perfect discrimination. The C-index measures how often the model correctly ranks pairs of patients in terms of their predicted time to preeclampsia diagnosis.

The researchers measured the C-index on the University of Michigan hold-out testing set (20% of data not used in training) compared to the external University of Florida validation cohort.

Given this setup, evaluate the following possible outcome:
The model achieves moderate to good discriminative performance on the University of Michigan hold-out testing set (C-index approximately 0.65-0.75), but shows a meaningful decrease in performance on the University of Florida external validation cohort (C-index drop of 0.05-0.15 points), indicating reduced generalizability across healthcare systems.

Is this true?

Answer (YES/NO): NO